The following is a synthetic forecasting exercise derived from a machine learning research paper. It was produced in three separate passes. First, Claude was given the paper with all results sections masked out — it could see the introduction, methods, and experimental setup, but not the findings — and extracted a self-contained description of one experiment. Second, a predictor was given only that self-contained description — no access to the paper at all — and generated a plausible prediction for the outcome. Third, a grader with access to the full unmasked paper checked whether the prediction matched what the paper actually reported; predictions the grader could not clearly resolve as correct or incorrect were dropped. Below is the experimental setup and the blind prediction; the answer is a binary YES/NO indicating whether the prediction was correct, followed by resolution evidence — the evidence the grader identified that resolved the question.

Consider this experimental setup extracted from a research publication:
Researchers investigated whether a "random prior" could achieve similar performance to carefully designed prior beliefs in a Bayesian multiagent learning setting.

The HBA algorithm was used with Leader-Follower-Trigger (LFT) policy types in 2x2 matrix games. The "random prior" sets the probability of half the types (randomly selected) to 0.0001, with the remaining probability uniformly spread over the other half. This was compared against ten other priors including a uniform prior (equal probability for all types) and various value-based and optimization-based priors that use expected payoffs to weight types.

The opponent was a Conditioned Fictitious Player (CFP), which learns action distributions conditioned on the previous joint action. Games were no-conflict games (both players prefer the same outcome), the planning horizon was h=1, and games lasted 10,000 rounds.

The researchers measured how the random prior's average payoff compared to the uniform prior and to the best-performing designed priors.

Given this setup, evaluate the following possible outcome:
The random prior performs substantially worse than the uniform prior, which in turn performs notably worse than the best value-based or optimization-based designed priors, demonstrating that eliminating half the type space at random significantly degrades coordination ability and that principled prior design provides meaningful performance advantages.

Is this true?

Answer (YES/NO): NO